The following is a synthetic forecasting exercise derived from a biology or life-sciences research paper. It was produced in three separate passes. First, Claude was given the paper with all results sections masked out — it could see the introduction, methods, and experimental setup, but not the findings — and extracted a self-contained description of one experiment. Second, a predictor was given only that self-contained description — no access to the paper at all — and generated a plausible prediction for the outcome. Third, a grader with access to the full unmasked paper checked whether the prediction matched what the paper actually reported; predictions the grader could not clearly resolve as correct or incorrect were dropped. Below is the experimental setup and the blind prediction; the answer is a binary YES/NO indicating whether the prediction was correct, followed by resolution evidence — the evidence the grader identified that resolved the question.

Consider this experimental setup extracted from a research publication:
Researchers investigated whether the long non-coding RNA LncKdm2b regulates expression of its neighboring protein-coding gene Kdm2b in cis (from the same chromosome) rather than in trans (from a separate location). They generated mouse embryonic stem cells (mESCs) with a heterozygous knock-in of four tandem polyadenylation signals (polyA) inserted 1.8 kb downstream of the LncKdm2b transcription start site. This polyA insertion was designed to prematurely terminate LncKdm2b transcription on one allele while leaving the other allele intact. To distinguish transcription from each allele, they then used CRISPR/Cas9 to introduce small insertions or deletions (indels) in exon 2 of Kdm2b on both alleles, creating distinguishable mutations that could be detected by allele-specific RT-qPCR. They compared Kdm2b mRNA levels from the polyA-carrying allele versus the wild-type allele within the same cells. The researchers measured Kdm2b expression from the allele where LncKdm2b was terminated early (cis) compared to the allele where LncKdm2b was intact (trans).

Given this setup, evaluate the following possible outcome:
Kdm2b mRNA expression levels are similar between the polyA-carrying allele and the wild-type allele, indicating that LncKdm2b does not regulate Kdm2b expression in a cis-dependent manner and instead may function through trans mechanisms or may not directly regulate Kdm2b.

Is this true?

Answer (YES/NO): NO